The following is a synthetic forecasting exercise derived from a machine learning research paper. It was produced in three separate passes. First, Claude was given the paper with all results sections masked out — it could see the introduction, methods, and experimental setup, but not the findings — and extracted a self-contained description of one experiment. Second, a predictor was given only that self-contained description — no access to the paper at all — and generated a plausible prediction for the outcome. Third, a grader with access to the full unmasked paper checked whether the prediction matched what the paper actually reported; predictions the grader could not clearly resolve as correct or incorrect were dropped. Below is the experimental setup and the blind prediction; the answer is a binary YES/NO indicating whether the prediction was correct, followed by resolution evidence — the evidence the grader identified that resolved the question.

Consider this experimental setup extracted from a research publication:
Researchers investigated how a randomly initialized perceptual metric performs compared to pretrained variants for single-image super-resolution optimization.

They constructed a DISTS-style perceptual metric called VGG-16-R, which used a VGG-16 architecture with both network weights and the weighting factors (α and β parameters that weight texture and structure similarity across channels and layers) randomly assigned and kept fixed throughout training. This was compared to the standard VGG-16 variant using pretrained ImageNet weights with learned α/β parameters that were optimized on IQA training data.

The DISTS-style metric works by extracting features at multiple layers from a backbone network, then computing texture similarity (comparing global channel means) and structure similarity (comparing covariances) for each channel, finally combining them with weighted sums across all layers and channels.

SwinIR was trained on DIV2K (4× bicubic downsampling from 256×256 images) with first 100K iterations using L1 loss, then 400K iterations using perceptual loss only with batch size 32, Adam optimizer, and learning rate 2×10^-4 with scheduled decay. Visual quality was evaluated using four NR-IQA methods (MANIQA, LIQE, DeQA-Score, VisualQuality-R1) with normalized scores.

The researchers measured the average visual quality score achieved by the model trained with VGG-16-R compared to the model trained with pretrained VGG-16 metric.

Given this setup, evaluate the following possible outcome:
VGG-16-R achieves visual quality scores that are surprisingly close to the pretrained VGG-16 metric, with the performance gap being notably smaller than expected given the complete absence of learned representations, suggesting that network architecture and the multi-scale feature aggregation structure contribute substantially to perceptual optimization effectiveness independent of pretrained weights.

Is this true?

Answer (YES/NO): YES